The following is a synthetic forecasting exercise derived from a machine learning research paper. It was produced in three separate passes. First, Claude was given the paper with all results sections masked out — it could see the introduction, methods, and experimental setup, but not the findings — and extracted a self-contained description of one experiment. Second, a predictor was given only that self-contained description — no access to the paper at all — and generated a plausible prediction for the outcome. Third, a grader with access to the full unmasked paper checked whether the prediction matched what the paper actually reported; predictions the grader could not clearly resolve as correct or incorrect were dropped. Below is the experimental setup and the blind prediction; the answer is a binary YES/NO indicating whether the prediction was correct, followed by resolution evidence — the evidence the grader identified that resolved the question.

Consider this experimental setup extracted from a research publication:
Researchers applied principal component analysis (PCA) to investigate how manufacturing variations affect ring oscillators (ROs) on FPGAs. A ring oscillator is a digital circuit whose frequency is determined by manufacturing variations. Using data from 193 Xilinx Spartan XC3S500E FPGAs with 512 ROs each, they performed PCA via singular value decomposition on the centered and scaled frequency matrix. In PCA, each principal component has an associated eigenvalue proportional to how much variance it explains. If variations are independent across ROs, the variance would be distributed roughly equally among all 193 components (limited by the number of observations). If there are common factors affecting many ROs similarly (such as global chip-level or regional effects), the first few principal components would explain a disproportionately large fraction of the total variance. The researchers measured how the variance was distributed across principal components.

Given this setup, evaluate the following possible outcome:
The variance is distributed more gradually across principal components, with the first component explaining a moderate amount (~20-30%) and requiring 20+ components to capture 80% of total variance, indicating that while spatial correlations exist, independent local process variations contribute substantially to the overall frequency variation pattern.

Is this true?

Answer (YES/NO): NO